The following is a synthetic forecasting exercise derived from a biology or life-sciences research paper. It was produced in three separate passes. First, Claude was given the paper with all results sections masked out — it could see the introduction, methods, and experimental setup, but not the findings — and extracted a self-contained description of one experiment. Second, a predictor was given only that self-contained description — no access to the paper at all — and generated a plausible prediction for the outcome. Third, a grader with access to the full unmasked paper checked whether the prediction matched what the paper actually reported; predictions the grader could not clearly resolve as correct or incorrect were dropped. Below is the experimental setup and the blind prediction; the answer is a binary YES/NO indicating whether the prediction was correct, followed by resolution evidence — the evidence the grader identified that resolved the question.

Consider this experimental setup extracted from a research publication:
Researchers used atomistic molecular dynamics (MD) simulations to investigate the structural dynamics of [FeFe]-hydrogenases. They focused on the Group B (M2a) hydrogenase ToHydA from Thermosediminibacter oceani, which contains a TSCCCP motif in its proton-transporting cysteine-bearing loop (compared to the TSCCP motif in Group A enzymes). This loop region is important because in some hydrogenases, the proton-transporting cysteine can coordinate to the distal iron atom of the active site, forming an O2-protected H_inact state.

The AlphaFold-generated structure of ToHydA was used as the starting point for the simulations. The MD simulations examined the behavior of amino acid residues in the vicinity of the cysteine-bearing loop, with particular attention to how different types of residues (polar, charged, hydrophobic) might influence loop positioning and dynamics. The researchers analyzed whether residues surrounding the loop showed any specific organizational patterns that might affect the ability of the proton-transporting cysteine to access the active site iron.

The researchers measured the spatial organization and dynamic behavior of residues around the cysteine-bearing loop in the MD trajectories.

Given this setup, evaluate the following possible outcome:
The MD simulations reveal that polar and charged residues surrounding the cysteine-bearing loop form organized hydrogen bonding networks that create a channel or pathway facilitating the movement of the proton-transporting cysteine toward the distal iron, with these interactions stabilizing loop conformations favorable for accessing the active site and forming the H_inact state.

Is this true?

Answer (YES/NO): NO